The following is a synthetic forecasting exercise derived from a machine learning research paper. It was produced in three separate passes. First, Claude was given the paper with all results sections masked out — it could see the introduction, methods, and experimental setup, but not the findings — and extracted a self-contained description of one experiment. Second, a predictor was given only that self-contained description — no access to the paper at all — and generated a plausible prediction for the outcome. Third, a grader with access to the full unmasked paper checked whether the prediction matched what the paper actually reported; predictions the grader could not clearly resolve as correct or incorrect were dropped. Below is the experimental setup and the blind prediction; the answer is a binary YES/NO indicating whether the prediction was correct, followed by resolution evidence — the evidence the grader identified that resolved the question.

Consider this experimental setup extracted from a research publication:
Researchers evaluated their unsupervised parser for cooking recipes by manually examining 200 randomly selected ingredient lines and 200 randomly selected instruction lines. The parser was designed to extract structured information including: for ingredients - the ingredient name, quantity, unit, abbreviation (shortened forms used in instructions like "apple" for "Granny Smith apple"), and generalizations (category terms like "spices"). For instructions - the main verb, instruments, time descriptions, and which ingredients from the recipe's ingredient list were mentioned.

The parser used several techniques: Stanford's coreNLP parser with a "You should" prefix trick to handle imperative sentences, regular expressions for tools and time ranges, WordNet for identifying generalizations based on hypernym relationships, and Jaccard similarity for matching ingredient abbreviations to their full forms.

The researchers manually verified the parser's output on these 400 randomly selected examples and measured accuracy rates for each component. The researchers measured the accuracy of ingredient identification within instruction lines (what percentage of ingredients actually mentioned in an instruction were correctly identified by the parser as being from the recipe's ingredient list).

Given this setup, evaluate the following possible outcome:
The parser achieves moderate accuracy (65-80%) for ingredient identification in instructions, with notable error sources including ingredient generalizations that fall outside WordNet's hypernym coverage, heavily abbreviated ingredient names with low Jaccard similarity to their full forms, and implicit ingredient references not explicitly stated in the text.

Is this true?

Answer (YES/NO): NO